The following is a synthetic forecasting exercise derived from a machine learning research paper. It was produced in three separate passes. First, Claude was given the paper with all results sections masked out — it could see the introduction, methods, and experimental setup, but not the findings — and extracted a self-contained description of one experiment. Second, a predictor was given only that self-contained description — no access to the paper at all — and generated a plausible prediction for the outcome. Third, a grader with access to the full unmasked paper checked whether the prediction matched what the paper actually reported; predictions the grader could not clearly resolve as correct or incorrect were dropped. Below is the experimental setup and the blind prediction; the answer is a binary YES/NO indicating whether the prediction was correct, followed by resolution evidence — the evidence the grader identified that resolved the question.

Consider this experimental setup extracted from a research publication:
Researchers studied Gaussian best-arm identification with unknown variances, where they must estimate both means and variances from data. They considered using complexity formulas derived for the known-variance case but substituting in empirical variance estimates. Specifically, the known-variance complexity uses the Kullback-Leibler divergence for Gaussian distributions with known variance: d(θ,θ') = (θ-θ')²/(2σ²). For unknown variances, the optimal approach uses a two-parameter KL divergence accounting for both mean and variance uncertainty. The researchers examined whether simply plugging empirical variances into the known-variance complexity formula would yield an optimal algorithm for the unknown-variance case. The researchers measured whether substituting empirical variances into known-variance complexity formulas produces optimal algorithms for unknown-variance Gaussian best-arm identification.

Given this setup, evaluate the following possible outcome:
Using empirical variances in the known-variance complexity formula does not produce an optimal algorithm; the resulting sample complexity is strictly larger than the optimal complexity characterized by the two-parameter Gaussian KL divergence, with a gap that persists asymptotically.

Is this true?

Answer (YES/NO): YES